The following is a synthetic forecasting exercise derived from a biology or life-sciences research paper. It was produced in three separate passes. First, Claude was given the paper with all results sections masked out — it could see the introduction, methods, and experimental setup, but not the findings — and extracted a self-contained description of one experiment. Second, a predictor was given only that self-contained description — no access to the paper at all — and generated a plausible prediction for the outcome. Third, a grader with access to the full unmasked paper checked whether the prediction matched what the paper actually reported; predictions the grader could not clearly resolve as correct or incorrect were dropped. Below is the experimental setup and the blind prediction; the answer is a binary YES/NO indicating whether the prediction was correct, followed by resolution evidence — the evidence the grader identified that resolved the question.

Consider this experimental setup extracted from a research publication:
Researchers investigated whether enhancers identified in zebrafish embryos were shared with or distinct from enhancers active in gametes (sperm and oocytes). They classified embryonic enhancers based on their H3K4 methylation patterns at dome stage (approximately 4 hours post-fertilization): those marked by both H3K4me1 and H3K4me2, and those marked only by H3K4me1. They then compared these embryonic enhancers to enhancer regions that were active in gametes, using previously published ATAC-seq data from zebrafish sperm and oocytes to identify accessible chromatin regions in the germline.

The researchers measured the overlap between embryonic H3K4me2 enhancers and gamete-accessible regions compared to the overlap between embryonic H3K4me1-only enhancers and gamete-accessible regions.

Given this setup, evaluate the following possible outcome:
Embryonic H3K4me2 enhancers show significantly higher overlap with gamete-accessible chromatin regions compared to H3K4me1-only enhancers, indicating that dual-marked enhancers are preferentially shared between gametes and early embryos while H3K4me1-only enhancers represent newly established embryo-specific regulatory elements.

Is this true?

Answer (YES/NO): YES